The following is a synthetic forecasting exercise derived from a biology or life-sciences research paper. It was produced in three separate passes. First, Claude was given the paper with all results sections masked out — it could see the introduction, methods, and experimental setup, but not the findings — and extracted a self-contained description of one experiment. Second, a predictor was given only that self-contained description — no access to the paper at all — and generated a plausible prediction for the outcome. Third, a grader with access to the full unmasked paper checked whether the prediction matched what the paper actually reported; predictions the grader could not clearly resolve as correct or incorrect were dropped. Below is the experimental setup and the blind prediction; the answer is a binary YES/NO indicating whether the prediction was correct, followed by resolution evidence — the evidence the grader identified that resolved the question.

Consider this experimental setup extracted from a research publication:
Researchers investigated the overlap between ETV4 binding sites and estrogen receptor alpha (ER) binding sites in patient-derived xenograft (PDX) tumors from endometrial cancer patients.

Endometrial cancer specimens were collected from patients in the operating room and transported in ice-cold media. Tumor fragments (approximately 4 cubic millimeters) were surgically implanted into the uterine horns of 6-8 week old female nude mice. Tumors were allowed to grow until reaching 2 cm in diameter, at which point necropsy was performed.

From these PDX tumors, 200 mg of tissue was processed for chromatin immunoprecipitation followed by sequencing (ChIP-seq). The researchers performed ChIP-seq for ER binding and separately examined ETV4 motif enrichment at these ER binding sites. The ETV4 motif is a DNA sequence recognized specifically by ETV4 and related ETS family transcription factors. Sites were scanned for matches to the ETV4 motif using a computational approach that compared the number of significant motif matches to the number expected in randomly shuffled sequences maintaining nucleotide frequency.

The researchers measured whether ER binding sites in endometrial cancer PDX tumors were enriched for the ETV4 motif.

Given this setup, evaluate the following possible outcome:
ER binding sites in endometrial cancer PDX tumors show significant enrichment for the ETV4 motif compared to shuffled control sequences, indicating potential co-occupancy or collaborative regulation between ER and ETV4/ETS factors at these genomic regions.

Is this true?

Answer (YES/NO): YES